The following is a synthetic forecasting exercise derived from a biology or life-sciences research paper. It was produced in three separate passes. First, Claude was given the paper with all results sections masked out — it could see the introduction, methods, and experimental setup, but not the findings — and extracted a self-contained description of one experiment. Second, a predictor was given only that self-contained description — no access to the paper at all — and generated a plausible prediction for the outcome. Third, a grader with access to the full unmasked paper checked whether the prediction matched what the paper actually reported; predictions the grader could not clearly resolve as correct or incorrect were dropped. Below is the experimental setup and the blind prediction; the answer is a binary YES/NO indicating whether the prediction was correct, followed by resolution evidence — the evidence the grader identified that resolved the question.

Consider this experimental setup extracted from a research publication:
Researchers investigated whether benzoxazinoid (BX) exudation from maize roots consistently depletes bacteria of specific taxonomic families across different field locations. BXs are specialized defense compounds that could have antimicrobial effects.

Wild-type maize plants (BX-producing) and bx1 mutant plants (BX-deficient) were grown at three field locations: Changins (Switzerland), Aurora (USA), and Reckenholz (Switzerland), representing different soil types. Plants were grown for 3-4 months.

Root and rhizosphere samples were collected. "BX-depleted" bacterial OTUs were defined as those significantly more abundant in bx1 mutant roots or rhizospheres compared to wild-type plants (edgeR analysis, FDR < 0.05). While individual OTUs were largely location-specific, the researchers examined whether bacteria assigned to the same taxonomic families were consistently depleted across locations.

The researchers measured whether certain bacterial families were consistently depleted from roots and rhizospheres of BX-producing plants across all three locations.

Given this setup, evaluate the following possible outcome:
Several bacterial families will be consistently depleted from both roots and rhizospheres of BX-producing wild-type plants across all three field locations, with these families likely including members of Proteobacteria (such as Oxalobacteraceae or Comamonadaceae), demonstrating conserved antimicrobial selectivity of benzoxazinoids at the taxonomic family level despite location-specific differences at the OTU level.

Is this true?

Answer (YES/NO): YES